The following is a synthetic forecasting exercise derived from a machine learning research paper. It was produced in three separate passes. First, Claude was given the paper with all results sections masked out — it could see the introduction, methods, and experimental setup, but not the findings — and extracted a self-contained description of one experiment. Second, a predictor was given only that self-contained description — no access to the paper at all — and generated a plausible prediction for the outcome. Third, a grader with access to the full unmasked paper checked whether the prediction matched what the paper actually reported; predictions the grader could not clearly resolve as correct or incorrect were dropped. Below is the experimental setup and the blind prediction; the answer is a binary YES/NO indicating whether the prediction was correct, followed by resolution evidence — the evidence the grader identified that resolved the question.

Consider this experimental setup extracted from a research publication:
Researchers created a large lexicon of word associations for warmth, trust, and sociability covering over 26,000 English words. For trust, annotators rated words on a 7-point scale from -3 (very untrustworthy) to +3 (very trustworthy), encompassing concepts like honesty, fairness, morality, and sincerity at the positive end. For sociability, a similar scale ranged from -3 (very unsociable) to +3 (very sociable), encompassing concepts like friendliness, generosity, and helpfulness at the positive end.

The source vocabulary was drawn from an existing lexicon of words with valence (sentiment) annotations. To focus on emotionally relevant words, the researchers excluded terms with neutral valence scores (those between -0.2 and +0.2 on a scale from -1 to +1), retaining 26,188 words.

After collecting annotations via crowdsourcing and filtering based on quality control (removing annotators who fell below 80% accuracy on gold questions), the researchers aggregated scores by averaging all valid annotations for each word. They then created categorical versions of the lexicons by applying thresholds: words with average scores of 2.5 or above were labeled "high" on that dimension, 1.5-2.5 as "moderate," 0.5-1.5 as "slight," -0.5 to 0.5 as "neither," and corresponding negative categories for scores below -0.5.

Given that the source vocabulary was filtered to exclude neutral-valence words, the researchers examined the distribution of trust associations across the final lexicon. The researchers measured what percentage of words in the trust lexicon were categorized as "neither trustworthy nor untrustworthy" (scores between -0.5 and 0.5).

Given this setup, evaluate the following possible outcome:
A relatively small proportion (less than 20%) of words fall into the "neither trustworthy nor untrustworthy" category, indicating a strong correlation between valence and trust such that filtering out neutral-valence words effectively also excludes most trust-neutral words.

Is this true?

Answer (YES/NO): NO